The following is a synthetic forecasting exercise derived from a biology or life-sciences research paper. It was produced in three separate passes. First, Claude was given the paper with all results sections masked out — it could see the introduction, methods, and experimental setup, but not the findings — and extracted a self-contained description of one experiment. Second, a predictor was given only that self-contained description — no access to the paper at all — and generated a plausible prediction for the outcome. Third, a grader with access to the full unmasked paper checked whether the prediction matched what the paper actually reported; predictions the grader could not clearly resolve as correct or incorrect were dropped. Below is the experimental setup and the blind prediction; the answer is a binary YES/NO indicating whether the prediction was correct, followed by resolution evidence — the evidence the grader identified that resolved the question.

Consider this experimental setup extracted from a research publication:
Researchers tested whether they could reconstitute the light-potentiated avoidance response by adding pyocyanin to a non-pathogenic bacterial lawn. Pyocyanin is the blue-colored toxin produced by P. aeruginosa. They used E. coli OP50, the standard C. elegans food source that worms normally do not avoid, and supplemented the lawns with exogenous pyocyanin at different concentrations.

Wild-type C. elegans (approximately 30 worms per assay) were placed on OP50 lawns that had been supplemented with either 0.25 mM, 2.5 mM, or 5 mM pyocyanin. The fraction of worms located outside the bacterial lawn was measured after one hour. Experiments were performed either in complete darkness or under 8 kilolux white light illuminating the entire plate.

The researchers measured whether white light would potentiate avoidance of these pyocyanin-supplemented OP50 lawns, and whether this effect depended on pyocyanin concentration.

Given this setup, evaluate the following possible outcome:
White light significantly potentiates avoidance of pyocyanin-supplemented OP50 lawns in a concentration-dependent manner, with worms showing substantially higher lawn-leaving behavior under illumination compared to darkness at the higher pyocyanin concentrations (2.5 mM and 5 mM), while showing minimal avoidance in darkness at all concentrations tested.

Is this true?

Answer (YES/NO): NO